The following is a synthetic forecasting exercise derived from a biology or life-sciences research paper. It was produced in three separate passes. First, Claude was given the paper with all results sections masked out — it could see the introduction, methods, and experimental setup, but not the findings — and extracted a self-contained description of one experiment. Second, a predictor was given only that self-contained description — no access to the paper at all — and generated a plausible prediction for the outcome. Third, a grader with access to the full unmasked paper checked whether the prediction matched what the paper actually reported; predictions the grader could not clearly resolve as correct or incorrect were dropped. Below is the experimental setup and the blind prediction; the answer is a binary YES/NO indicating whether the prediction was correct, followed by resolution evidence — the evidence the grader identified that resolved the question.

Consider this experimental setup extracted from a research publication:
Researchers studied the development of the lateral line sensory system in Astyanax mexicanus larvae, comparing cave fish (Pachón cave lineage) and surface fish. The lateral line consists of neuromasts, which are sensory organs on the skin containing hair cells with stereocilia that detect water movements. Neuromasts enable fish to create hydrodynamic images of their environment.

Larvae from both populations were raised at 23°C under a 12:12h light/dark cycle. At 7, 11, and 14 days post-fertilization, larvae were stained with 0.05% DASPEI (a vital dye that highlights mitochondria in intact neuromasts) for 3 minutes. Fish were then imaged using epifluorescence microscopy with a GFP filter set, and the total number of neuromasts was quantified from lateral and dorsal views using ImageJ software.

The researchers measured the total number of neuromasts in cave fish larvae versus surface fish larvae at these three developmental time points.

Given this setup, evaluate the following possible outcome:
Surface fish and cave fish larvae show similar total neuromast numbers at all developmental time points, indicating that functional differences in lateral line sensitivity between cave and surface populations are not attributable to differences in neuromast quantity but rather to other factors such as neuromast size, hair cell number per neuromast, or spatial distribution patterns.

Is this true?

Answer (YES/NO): NO